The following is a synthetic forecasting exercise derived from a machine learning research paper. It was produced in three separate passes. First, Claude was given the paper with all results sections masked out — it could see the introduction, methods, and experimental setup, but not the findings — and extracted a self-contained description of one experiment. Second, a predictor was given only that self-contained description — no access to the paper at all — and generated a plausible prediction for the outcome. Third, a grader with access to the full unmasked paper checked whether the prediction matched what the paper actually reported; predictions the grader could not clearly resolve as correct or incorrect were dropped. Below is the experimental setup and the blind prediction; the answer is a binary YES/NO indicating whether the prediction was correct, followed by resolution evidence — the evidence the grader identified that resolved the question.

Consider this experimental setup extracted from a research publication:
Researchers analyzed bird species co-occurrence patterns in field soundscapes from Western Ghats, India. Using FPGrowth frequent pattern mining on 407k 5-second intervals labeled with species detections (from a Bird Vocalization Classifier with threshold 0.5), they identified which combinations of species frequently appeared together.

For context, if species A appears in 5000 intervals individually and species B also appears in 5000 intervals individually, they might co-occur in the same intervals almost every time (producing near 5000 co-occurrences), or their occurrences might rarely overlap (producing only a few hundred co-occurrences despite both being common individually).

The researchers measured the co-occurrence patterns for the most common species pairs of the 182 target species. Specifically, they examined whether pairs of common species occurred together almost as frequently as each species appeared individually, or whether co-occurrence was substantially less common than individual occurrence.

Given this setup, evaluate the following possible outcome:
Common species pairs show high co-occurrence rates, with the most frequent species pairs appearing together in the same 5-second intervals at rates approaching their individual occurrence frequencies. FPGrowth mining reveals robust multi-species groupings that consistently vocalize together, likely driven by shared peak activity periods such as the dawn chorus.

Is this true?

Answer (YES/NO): YES